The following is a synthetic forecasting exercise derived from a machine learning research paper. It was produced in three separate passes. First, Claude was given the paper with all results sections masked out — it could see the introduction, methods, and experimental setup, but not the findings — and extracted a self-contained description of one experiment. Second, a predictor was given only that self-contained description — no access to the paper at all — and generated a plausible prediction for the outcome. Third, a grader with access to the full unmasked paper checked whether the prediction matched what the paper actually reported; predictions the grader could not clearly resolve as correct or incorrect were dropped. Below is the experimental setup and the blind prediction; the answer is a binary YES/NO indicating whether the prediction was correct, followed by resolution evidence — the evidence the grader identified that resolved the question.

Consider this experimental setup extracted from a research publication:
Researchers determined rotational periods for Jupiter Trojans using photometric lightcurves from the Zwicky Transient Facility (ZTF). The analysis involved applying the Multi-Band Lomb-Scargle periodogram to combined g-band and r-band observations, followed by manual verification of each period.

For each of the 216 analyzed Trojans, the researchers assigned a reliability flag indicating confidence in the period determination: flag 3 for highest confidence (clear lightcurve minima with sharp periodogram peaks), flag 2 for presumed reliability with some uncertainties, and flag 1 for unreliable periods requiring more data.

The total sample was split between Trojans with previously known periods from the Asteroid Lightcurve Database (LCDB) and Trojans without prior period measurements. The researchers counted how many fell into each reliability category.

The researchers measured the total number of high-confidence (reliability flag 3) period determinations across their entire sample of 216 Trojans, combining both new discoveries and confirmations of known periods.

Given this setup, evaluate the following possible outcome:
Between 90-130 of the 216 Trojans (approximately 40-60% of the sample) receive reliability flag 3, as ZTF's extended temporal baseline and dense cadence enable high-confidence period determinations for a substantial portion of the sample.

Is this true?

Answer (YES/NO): YES